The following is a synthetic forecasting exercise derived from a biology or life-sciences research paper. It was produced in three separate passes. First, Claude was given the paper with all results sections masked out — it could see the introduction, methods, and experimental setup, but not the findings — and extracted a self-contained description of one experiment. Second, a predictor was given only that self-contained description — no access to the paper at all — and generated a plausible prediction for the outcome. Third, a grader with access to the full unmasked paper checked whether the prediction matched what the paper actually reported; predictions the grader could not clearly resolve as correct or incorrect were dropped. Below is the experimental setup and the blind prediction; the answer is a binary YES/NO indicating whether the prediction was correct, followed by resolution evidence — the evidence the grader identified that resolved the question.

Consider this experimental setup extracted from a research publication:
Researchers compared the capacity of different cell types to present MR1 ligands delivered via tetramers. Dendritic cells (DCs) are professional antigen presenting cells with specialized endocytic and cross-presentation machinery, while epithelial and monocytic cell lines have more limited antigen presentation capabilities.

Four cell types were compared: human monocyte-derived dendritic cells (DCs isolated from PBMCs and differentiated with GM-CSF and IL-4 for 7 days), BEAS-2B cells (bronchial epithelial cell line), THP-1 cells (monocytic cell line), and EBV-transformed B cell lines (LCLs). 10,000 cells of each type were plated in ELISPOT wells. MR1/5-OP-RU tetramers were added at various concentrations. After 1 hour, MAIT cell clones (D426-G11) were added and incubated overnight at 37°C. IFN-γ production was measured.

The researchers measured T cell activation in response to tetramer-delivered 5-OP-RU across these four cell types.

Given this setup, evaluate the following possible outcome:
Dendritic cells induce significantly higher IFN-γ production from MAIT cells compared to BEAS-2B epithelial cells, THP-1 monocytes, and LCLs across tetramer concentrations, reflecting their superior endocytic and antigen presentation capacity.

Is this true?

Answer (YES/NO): YES